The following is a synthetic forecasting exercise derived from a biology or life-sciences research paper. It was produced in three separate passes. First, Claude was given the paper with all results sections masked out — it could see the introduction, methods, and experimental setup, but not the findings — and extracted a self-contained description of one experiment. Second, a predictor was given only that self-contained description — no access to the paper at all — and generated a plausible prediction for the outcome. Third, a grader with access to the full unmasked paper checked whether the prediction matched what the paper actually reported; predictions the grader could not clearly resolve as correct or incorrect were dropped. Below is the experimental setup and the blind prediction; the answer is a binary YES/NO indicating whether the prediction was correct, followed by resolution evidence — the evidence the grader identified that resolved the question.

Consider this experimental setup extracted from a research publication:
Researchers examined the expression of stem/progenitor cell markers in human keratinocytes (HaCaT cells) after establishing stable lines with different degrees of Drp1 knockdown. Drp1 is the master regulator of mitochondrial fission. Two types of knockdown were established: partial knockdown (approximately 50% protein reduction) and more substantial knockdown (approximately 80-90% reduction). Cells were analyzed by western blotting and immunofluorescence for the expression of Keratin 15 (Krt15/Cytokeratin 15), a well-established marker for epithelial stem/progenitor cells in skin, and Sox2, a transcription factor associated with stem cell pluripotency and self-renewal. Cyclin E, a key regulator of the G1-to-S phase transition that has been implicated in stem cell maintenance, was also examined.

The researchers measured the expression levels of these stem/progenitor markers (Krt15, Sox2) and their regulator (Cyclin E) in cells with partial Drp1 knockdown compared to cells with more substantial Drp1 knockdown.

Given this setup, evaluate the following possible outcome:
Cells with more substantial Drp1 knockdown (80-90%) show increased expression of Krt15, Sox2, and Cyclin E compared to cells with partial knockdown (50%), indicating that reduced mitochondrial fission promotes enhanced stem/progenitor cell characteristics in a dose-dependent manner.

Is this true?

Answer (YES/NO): NO